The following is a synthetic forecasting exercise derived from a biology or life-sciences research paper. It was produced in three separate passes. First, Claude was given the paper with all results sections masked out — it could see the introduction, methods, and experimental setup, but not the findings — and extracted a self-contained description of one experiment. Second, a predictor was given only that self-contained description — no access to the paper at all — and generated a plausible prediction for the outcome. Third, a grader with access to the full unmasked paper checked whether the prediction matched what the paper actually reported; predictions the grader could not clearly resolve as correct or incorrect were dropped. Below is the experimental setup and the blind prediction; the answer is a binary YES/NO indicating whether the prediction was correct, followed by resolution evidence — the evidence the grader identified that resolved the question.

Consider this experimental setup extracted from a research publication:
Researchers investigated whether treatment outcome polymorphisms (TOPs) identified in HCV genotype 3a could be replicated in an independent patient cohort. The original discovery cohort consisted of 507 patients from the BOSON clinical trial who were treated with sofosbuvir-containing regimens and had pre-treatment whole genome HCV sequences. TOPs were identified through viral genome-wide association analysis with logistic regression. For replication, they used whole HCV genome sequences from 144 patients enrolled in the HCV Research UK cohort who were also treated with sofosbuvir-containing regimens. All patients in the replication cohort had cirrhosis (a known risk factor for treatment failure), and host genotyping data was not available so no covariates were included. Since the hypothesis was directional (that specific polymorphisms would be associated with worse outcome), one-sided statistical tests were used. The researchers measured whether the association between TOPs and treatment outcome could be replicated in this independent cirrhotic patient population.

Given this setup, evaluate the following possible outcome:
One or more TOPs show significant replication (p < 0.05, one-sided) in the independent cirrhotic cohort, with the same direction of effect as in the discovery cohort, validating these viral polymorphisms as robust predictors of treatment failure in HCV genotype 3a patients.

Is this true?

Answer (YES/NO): YES